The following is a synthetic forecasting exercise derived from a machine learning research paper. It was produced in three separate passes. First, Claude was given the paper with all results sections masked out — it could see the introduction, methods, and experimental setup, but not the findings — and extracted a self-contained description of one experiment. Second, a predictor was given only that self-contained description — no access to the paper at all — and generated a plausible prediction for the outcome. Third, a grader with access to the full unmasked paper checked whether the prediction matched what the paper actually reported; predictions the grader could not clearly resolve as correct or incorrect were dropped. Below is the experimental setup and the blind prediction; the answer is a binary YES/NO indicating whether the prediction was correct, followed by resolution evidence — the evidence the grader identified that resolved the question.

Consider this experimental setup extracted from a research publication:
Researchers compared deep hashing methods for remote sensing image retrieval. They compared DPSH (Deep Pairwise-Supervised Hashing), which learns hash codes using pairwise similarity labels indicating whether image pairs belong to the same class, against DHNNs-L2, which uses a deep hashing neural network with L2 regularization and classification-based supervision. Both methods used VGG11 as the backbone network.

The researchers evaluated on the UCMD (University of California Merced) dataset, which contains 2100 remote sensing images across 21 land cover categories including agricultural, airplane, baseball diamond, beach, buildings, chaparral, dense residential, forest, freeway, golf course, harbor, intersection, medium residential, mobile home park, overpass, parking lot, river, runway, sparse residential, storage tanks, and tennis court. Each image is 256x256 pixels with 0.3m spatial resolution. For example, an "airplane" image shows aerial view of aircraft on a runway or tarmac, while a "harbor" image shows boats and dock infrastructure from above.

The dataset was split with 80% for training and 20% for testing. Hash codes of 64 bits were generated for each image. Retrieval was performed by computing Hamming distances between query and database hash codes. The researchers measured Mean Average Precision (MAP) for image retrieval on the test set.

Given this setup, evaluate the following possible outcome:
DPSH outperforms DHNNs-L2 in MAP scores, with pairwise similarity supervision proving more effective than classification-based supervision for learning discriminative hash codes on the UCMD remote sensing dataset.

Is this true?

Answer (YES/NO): NO